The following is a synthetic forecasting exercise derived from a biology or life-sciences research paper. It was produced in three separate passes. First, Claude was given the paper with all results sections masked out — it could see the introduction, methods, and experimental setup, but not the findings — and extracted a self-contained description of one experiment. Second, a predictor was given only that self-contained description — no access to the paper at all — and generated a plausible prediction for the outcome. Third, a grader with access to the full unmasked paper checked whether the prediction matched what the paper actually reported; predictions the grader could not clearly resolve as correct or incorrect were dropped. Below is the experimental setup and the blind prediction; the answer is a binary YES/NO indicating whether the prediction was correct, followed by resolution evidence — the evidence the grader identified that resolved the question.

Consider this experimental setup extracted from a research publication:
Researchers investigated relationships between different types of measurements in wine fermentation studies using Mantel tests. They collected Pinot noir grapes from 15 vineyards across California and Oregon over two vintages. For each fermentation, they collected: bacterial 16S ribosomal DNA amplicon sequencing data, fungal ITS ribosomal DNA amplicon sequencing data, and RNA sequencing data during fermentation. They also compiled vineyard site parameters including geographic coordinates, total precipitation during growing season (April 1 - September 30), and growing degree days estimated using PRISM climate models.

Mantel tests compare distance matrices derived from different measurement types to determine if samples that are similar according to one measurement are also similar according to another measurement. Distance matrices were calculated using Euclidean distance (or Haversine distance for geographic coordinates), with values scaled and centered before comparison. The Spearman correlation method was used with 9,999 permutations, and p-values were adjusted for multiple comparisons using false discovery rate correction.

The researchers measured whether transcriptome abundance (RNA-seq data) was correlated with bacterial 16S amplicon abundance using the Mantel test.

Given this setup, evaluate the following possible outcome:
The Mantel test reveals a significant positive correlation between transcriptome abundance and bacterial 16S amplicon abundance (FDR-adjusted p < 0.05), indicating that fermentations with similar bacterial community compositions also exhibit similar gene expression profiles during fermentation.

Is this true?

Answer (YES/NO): NO